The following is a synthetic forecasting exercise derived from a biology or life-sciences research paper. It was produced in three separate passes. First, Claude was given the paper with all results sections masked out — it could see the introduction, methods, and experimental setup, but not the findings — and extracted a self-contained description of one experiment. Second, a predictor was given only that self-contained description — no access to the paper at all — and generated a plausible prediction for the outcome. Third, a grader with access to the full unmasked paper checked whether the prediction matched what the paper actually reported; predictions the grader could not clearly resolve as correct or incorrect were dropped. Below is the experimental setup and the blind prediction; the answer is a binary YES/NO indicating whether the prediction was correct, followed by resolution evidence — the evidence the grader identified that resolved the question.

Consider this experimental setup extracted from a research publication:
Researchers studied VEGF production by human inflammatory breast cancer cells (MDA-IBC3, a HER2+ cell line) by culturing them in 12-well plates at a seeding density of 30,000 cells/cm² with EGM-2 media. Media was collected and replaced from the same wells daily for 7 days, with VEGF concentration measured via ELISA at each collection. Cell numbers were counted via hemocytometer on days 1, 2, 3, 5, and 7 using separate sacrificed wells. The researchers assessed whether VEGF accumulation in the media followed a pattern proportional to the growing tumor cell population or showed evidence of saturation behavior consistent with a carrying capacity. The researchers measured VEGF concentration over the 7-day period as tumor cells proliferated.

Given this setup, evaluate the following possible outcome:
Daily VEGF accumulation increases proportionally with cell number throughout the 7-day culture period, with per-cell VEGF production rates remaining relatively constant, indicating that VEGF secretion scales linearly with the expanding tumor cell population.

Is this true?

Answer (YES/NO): NO